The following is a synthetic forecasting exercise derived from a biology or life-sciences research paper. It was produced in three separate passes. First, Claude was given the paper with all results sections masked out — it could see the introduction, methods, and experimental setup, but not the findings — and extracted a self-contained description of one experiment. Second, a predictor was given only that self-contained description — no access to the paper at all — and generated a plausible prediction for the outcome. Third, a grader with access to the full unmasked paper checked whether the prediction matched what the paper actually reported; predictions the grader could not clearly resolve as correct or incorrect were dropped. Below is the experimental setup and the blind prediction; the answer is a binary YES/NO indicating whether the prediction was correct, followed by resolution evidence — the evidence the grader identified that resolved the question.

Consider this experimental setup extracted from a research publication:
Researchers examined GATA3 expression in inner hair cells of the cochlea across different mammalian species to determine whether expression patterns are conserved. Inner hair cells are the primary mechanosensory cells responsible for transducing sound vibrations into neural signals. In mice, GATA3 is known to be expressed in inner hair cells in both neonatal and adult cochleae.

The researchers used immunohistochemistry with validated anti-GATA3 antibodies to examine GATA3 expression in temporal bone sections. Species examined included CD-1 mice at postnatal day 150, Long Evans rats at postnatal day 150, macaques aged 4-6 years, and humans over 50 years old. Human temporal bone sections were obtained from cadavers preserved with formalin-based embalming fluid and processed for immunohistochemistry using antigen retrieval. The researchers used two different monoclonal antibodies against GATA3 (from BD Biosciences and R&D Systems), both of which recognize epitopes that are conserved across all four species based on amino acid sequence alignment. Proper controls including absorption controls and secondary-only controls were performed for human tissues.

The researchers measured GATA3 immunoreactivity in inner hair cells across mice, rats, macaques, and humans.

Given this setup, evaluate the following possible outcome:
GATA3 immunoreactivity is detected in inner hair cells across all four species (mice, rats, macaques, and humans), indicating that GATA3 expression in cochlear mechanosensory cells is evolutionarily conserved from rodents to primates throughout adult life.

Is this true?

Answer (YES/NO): NO